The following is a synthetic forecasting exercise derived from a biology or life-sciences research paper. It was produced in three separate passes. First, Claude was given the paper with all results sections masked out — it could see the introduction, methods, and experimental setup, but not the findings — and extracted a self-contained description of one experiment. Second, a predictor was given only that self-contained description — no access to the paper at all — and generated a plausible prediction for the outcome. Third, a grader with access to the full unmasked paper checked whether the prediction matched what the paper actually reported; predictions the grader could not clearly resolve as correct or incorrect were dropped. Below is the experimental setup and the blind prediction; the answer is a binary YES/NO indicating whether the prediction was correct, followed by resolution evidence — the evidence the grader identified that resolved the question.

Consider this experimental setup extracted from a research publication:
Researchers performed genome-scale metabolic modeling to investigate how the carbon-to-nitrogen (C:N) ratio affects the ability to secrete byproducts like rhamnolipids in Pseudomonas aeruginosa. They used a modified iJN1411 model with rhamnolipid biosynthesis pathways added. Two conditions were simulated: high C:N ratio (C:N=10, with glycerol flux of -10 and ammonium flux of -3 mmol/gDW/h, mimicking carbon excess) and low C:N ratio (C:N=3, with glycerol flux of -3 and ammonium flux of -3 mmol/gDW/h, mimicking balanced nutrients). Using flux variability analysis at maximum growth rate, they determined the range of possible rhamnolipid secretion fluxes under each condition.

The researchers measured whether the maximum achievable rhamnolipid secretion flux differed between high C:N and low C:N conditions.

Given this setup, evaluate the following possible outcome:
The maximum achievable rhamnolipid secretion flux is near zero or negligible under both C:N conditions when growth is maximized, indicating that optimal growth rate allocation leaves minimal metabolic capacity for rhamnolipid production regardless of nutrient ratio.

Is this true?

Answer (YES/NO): NO